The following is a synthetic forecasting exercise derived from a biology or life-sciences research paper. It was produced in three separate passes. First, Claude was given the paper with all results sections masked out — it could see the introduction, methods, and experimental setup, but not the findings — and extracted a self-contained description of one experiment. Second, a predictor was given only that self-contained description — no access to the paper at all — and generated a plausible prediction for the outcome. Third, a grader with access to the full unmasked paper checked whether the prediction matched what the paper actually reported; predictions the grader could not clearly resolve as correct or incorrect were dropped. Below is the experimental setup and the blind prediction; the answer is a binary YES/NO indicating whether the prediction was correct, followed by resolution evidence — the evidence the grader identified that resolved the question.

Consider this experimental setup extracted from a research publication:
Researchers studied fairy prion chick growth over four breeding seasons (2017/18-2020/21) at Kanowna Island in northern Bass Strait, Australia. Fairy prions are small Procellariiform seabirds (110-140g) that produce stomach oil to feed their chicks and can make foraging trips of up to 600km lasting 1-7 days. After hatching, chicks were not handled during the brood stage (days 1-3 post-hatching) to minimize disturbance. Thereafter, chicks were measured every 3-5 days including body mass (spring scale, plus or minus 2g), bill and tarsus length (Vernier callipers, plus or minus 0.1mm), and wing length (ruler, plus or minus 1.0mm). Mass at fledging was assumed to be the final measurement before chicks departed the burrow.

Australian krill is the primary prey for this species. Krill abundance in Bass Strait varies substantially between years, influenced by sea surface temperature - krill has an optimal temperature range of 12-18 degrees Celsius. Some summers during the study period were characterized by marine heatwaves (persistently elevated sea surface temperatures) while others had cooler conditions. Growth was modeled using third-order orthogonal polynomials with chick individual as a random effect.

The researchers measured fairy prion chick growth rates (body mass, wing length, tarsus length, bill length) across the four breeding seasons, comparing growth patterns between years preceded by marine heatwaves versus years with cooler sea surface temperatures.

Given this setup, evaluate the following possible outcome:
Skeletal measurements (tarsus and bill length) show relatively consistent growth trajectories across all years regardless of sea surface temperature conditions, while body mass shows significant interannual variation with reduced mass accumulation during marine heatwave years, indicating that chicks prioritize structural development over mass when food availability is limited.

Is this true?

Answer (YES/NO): NO